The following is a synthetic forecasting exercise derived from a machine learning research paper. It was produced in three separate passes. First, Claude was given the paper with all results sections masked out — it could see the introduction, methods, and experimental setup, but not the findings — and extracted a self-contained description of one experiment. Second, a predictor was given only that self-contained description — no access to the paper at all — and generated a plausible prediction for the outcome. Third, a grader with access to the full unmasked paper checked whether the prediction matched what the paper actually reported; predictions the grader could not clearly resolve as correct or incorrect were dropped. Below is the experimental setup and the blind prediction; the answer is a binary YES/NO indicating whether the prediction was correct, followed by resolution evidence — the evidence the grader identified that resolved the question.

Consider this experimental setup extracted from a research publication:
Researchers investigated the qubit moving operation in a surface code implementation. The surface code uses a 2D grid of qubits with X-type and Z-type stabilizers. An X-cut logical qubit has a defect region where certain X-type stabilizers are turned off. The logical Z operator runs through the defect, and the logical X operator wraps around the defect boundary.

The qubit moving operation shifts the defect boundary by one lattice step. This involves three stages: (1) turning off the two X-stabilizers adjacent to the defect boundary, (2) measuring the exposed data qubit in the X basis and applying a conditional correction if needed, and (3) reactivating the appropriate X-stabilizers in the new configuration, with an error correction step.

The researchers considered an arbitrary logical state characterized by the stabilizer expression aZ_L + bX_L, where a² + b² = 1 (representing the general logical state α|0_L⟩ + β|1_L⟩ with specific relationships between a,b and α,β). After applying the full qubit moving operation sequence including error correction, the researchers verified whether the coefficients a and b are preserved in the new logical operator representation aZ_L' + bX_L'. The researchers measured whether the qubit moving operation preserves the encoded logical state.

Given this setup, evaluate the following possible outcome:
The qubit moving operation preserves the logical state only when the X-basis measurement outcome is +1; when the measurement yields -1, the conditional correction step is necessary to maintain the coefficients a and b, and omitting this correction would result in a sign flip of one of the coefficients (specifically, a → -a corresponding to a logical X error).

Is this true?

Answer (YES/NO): NO